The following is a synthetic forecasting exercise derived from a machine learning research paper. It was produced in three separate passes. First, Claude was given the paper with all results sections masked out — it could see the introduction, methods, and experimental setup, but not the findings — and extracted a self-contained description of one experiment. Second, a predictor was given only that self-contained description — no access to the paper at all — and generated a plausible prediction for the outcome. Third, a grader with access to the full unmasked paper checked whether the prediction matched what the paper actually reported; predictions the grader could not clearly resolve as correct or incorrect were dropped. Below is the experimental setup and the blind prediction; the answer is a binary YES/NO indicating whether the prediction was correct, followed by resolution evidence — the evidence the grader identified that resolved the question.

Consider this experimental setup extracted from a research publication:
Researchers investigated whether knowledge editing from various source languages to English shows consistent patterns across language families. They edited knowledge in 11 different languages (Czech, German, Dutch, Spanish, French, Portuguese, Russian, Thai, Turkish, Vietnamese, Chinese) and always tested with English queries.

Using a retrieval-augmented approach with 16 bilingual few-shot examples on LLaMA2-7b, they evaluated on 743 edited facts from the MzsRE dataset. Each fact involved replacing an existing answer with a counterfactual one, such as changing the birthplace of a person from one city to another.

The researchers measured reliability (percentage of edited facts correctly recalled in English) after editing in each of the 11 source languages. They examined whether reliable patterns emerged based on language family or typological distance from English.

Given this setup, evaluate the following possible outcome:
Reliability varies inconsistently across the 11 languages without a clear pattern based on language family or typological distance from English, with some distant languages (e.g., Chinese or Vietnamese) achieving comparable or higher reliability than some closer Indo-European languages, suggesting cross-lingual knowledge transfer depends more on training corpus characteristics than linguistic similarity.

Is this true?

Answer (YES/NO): YES